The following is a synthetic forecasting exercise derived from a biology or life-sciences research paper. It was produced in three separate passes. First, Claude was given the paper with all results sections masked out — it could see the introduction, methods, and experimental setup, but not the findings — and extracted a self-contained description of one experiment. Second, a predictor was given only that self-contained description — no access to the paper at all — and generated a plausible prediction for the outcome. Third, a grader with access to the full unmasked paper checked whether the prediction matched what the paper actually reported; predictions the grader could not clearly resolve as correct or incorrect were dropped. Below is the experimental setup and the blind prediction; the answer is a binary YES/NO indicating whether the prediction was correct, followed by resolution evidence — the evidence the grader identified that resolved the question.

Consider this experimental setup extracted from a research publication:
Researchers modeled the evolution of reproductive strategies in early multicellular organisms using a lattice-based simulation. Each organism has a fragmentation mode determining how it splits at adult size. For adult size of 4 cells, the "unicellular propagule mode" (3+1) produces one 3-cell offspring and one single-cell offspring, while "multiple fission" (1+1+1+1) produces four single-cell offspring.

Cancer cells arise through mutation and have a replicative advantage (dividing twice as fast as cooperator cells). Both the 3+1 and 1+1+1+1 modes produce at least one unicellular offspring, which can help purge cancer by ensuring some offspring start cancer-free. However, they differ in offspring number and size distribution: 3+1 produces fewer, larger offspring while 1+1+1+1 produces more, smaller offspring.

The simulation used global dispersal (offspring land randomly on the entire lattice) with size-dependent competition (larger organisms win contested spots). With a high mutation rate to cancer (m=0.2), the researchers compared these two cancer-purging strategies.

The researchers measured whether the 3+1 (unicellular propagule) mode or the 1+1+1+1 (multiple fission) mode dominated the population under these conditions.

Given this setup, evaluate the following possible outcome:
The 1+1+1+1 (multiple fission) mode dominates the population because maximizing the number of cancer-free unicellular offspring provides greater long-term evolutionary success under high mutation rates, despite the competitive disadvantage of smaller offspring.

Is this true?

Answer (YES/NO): YES